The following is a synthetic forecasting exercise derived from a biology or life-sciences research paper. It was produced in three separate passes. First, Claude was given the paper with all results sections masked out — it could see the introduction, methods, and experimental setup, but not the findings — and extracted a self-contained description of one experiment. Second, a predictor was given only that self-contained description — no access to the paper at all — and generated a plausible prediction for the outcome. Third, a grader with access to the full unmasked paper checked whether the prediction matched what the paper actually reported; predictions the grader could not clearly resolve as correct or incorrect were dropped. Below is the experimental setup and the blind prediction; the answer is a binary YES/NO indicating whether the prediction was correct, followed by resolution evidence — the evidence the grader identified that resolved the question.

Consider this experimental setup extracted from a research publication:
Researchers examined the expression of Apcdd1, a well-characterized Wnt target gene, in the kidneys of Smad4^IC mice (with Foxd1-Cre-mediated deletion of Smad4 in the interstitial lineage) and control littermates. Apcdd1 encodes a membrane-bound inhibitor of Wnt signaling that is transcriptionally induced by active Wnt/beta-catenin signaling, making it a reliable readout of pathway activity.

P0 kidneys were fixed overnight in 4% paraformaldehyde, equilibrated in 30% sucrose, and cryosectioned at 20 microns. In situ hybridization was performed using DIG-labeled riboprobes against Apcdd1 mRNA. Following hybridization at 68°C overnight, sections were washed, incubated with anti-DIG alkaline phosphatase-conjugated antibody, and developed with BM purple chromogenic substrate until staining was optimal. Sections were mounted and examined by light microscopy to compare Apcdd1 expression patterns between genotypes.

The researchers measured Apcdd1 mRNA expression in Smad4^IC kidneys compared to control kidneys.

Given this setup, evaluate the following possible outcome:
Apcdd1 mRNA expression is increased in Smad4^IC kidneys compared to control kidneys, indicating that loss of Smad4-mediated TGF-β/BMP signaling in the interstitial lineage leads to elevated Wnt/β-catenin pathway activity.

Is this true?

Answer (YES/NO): NO